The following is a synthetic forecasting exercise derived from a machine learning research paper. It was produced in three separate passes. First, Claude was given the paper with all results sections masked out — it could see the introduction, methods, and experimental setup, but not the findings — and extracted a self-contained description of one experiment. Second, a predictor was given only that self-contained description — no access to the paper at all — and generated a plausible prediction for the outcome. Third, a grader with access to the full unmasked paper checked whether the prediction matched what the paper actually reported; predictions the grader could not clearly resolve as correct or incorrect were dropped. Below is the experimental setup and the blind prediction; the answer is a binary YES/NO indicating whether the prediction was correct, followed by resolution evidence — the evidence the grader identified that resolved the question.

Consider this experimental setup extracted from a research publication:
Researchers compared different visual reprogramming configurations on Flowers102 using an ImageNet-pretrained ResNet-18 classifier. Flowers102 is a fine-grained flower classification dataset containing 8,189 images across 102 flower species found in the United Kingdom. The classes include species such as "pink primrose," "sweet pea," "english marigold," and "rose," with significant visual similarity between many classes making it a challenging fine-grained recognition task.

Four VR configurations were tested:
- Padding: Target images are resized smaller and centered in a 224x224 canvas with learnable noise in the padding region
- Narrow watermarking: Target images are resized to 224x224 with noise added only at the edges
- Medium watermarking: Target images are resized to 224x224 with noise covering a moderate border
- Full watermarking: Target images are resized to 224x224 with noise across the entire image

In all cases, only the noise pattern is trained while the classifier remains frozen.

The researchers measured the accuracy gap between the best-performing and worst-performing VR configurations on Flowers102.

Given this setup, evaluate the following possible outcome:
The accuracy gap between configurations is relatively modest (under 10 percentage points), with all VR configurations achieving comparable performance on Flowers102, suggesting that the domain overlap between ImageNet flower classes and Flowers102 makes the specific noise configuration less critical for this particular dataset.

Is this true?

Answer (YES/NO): NO